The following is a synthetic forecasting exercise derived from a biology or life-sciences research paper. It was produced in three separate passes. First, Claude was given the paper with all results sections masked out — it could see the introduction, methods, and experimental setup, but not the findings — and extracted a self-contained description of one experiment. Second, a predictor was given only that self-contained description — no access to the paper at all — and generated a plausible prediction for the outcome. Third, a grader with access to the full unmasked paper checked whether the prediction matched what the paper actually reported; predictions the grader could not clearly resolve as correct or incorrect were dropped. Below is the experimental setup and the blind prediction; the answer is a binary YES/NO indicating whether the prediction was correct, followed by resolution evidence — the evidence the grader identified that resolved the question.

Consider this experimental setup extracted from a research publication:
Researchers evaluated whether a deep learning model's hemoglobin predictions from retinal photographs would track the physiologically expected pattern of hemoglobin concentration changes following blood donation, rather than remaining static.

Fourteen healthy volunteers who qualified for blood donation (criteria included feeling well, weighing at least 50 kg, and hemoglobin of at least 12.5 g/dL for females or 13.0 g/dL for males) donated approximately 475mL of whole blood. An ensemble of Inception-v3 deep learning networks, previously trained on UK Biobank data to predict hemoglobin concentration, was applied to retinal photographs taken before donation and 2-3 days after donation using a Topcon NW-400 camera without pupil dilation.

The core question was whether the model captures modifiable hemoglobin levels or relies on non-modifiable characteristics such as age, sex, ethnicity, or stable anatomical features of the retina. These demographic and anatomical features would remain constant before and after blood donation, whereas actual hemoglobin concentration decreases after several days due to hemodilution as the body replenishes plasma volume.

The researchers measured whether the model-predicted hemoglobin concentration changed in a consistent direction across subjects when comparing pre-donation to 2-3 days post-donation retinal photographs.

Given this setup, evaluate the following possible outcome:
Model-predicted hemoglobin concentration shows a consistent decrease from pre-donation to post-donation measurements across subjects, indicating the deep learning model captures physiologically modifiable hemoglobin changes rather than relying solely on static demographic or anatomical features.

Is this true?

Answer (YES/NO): YES